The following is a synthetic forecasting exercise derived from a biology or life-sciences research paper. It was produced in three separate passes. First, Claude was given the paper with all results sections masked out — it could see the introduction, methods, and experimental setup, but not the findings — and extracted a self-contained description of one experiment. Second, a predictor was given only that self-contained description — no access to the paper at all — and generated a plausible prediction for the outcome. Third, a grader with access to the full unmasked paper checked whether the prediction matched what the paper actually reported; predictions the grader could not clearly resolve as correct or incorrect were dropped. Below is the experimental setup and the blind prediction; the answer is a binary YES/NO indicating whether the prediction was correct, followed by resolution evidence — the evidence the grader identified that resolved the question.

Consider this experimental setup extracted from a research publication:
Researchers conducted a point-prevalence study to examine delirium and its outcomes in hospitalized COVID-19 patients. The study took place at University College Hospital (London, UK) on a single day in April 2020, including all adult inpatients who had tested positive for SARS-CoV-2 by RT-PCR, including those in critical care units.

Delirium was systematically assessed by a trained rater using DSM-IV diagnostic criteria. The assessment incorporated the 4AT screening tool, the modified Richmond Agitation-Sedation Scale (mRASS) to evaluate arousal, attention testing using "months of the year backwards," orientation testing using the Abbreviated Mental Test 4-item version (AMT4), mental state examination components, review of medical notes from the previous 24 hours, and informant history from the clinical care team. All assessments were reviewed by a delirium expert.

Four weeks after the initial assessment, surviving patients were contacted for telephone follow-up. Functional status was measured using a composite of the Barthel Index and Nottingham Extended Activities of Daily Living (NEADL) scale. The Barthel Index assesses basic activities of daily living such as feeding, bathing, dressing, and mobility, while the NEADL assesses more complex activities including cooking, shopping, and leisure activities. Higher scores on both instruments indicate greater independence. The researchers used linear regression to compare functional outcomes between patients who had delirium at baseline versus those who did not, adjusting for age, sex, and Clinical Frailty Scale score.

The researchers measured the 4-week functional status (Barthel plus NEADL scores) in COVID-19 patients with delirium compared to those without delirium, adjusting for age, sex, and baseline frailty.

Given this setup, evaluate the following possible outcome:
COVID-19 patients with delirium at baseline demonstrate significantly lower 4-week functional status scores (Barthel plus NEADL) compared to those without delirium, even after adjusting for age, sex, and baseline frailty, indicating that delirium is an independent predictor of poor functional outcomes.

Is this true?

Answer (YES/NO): YES